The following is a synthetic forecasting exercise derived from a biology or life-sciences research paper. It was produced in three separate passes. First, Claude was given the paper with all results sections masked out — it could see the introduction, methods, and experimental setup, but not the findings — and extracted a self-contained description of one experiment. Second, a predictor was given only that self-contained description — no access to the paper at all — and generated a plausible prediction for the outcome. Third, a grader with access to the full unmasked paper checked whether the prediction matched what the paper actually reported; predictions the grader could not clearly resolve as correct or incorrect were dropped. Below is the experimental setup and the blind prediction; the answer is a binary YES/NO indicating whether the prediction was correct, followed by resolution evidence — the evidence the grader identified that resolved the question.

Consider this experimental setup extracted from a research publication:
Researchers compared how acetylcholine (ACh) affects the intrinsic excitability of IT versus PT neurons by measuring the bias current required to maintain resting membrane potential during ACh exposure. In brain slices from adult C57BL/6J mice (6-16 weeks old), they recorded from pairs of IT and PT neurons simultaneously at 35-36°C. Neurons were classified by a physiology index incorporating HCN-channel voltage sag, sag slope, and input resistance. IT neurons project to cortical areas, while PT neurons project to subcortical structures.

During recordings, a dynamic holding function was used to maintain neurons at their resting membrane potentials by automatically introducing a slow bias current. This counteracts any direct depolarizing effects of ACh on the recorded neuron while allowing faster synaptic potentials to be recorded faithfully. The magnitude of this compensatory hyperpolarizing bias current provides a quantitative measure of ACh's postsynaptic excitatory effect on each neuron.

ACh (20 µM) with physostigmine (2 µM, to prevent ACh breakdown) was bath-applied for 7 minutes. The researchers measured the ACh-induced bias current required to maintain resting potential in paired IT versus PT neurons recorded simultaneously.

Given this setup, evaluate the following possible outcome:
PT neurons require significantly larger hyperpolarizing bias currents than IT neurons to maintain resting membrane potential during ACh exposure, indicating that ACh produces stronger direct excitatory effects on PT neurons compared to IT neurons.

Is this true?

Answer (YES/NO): YES